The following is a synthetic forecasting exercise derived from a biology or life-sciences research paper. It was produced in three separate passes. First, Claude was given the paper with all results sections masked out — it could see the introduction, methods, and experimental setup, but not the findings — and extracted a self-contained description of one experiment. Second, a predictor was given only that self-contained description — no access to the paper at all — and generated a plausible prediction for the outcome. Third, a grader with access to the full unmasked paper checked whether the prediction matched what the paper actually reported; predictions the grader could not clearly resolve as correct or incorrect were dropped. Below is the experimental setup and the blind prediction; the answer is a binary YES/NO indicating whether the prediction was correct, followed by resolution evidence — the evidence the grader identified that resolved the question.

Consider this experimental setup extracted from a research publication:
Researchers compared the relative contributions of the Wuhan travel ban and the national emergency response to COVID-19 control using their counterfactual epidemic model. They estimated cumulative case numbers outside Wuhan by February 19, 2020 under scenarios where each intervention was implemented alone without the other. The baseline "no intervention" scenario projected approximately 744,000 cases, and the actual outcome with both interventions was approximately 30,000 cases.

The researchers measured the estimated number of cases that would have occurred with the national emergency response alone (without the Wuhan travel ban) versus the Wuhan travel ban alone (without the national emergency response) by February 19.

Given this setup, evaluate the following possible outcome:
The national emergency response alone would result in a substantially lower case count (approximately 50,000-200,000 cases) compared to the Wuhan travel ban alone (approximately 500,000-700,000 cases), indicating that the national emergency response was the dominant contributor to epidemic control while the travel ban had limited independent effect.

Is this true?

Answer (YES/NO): NO